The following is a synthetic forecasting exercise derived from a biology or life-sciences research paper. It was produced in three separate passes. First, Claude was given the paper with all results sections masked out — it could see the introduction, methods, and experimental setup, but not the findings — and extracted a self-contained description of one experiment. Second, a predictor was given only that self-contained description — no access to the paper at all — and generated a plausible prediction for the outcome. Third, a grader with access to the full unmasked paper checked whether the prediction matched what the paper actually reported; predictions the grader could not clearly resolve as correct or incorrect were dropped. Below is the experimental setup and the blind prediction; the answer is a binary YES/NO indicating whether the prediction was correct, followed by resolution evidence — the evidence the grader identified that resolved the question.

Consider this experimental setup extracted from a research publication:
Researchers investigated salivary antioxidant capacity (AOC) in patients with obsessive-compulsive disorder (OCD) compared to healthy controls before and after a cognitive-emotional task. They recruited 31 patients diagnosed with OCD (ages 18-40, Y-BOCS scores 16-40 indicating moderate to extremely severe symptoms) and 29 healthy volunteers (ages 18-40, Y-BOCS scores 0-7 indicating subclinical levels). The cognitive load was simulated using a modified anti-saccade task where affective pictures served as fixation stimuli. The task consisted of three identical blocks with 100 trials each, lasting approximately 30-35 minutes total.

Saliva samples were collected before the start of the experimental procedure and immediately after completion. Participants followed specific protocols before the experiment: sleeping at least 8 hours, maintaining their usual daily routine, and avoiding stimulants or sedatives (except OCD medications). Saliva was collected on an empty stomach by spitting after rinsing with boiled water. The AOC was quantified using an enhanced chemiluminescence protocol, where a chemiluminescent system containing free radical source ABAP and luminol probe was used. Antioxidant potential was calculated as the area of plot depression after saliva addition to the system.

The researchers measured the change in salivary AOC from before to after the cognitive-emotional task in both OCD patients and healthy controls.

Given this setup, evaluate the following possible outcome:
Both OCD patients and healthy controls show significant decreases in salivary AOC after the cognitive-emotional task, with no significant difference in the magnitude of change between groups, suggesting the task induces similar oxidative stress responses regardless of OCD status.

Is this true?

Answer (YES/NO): NO